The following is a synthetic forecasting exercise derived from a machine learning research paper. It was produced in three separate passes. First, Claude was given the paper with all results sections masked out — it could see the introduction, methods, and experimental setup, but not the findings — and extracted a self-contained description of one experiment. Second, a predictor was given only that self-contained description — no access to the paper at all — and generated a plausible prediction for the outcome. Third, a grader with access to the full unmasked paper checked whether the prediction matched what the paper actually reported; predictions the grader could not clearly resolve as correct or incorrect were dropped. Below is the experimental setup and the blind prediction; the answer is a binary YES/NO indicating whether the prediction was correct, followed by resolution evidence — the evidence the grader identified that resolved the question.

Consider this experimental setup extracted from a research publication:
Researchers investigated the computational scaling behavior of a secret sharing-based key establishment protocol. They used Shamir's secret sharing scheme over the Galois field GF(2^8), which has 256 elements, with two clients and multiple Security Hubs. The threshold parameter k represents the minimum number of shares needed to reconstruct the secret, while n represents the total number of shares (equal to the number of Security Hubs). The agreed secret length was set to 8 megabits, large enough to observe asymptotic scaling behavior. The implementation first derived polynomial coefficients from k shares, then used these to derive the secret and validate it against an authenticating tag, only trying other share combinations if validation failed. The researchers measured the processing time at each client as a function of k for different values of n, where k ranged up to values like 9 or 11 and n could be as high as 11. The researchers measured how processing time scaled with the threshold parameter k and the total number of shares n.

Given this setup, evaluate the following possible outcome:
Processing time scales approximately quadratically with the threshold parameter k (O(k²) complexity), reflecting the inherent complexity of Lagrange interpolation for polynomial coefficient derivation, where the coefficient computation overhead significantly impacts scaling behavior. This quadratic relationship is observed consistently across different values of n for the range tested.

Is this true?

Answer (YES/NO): YES